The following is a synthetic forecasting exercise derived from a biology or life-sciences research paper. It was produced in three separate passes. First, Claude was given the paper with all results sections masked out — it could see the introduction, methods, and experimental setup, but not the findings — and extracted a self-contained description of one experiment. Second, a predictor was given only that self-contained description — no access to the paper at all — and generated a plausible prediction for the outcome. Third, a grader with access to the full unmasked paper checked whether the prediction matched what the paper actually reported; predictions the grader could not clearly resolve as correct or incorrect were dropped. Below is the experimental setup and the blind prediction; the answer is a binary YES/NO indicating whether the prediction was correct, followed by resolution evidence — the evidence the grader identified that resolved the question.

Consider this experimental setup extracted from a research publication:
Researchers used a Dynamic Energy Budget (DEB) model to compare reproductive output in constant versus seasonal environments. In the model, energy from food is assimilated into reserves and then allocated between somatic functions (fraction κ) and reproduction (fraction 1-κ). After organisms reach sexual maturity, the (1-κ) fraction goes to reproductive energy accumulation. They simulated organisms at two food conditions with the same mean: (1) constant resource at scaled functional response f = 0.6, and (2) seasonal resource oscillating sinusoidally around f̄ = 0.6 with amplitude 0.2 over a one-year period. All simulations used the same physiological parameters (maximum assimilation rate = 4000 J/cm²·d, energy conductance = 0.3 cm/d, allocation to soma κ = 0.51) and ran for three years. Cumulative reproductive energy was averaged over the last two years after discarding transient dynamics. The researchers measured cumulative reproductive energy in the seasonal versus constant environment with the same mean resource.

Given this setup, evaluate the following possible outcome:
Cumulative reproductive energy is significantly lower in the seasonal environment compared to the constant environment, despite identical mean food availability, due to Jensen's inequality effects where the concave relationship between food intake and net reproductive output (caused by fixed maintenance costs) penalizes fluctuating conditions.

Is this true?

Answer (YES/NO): NO